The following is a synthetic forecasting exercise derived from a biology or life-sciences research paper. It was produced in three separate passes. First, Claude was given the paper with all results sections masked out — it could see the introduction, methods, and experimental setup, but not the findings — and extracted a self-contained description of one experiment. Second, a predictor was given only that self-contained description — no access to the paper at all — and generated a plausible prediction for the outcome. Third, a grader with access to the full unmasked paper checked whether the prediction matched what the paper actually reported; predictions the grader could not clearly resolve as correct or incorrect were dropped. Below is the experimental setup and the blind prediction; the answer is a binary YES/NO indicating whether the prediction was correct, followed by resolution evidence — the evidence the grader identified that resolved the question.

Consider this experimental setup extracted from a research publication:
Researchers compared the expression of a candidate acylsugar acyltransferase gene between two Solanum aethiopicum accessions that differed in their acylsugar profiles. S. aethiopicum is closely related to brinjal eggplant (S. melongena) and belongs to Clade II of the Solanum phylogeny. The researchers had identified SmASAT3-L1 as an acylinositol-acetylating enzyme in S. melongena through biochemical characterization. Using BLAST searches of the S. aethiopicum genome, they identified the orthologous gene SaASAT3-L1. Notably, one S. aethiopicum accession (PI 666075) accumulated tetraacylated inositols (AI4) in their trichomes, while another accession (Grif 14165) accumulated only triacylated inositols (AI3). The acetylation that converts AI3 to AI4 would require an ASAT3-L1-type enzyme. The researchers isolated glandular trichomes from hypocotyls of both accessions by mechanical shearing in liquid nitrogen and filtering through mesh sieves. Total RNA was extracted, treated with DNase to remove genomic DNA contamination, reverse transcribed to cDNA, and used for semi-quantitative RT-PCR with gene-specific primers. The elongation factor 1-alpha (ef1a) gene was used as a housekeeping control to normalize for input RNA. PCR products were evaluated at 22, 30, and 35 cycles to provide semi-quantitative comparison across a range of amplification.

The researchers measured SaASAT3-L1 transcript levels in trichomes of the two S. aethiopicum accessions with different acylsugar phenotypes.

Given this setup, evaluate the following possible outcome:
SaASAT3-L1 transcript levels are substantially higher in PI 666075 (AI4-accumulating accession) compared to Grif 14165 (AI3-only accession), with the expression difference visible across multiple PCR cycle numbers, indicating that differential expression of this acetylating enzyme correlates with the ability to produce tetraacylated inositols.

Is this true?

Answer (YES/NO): NO